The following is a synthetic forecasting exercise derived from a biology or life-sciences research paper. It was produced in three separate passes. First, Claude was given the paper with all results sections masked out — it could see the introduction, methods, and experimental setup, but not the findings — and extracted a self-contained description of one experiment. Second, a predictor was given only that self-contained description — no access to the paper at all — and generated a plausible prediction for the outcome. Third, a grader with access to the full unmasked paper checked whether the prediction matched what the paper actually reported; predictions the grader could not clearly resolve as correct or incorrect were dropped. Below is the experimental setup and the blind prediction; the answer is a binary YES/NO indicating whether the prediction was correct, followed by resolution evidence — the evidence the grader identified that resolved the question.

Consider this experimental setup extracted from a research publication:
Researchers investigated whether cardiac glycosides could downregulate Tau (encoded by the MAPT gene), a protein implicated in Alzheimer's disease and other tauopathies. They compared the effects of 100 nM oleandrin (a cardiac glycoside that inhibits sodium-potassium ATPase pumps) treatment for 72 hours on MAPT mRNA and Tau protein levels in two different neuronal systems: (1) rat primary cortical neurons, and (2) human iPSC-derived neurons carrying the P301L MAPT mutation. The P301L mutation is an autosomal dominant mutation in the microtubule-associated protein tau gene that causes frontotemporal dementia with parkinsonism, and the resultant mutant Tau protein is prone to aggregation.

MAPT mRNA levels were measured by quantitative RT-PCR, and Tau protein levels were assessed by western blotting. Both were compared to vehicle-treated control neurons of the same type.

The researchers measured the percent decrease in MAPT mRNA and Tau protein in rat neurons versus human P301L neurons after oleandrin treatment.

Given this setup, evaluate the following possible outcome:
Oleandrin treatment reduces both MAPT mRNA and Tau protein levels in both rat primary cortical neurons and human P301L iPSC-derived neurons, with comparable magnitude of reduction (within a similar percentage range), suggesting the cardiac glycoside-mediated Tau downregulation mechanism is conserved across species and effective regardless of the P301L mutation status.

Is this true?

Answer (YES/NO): NO